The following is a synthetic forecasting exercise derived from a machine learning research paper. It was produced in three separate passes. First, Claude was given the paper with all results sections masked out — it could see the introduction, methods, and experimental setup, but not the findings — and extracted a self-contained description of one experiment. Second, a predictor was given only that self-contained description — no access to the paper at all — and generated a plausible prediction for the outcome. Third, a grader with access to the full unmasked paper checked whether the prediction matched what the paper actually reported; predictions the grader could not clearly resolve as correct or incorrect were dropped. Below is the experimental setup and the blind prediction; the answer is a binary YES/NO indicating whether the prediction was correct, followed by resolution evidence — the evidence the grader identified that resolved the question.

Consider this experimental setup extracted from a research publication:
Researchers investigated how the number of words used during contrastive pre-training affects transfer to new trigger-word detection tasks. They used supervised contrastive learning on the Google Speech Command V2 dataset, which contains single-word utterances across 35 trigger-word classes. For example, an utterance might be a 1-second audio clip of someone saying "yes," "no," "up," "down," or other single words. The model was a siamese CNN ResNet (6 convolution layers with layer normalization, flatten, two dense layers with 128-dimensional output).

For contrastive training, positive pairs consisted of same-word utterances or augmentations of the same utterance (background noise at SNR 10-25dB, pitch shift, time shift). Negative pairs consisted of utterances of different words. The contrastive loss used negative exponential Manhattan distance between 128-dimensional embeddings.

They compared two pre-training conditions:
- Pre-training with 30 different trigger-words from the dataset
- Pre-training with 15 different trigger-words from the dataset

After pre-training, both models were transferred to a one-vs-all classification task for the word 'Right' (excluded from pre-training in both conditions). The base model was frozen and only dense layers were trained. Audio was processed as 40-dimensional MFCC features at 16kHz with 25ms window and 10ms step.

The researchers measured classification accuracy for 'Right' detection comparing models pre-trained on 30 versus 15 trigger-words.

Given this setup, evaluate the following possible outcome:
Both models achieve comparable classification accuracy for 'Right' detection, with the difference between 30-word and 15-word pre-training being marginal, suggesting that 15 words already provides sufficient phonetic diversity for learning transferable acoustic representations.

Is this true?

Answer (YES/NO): YES